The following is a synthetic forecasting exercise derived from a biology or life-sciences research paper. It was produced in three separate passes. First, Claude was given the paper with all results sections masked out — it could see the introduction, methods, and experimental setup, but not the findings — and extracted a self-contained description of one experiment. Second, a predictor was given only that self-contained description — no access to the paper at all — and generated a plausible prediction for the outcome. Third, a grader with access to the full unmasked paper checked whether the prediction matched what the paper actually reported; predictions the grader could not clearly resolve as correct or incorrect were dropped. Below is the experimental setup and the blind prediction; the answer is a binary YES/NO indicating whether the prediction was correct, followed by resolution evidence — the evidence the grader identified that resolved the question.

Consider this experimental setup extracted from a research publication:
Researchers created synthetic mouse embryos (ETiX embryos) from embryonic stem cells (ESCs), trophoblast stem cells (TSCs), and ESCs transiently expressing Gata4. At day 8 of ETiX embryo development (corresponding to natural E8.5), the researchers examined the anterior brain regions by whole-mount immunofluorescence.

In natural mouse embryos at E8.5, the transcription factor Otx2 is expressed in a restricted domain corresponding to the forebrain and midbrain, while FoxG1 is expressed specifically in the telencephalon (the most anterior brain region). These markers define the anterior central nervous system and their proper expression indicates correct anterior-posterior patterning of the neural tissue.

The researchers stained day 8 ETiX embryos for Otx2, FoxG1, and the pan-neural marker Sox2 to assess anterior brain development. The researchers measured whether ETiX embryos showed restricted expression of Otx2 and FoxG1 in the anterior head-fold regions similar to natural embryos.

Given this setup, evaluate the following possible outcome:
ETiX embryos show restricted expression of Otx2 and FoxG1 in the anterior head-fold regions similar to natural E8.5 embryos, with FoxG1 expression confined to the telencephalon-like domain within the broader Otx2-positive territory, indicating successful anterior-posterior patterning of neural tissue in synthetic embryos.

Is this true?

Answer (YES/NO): YES